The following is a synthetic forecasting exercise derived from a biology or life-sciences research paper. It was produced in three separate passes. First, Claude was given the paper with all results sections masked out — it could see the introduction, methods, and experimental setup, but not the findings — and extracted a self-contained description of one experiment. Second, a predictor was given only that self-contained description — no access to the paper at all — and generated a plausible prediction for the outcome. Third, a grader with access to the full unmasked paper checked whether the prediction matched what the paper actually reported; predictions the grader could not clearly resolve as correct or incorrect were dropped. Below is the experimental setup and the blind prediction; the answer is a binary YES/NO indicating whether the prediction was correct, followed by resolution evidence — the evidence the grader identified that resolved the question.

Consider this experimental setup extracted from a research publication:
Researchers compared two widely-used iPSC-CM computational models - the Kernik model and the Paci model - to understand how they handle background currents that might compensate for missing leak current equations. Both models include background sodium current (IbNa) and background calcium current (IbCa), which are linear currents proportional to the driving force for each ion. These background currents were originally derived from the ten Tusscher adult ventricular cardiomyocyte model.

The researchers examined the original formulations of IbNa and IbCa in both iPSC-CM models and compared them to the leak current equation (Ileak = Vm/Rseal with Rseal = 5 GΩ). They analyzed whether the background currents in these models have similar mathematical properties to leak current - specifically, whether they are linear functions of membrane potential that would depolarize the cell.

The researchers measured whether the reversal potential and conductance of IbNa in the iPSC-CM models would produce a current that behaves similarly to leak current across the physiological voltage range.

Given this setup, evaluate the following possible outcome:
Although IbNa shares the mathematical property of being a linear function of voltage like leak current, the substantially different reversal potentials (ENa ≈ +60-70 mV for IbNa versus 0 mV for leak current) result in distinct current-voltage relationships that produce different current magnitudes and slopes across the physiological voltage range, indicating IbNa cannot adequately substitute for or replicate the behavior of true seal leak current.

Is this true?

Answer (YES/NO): NO